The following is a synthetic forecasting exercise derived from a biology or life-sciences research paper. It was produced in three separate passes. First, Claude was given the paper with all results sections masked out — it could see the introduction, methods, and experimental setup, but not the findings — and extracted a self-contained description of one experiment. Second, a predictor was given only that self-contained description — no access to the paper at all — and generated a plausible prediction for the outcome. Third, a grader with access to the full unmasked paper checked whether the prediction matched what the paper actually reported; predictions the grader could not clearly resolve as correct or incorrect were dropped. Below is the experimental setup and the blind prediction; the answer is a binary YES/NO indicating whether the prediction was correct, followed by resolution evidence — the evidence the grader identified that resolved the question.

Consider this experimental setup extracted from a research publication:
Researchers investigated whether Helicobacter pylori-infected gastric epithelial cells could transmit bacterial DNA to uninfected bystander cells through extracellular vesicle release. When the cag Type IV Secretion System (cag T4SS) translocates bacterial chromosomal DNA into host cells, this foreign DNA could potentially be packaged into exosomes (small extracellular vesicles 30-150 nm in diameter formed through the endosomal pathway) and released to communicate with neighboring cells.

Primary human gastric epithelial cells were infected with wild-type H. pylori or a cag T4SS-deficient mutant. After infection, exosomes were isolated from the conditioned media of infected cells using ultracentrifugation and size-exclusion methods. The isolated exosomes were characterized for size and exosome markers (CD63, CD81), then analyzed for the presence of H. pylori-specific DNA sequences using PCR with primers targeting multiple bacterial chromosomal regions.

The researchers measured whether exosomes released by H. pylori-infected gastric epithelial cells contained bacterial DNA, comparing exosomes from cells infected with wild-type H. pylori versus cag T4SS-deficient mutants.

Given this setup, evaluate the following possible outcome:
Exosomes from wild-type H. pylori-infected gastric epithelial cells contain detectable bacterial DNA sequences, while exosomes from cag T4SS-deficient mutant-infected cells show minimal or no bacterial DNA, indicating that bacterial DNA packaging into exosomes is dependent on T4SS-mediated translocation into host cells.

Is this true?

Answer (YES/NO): YES